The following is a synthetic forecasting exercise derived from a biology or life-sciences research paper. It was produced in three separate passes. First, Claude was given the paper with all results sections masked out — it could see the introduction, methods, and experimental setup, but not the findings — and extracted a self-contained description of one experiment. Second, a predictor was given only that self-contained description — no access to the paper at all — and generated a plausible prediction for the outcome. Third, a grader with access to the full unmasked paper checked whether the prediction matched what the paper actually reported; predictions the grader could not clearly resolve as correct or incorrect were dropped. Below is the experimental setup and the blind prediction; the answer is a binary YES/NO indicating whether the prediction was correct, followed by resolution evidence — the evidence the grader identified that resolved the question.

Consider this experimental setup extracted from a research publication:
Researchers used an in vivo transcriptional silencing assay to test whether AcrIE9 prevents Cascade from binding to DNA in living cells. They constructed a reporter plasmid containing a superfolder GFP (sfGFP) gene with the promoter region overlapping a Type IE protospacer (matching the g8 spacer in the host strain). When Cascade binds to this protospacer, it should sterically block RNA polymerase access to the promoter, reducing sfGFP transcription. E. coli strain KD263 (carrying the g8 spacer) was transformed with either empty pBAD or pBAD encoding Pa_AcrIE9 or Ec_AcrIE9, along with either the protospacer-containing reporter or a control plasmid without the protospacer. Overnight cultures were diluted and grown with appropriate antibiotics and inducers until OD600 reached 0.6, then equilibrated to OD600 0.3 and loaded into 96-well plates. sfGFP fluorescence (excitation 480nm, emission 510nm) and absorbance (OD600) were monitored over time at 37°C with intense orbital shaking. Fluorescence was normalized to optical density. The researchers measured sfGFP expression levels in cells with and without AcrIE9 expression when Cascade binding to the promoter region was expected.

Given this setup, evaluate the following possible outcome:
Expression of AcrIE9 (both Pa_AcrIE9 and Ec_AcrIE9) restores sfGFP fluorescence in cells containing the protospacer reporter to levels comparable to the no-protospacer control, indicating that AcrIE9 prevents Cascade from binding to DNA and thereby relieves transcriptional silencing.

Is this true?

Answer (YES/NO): YES